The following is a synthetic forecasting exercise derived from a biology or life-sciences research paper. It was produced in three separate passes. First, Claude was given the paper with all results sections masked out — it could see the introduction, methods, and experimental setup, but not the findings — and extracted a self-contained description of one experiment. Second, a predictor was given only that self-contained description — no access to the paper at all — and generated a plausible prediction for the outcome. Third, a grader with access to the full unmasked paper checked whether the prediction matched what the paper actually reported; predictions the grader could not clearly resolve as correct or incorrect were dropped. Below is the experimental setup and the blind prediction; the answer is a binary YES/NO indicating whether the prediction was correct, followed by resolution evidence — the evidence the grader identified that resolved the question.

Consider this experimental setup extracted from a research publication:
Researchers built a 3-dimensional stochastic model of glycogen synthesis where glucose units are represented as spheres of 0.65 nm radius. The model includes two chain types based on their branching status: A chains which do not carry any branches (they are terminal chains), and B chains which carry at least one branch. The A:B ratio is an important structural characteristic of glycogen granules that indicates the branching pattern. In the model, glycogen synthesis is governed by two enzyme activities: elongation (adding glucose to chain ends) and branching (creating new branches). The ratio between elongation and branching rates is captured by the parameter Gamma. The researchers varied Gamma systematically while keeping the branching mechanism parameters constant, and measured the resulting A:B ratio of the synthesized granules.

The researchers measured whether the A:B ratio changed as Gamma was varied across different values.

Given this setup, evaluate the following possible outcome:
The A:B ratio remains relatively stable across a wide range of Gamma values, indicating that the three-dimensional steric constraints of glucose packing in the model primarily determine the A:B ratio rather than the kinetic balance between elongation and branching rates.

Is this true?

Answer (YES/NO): NO